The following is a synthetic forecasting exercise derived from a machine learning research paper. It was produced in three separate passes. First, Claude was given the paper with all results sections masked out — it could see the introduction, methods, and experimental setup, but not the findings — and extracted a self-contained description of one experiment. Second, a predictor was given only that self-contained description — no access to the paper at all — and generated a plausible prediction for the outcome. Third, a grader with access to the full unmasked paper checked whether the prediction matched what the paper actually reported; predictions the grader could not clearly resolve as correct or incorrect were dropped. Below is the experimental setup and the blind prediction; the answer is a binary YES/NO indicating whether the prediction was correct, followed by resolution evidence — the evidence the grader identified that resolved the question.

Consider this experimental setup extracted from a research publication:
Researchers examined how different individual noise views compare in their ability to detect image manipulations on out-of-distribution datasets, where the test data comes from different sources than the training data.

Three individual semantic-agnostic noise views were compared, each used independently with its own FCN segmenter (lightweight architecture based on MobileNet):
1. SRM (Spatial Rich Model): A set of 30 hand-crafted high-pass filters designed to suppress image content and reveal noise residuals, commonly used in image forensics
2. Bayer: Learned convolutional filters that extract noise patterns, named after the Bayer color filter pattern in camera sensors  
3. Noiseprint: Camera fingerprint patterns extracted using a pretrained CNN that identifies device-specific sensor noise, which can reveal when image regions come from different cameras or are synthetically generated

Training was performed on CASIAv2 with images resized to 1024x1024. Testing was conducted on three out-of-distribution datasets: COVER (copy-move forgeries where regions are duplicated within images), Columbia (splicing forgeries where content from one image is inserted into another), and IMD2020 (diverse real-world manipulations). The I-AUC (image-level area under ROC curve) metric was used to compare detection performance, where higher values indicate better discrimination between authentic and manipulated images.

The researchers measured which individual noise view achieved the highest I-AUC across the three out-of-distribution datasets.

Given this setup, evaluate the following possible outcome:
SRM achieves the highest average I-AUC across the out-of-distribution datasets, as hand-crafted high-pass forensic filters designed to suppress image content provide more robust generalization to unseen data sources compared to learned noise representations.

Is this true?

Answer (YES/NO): NO